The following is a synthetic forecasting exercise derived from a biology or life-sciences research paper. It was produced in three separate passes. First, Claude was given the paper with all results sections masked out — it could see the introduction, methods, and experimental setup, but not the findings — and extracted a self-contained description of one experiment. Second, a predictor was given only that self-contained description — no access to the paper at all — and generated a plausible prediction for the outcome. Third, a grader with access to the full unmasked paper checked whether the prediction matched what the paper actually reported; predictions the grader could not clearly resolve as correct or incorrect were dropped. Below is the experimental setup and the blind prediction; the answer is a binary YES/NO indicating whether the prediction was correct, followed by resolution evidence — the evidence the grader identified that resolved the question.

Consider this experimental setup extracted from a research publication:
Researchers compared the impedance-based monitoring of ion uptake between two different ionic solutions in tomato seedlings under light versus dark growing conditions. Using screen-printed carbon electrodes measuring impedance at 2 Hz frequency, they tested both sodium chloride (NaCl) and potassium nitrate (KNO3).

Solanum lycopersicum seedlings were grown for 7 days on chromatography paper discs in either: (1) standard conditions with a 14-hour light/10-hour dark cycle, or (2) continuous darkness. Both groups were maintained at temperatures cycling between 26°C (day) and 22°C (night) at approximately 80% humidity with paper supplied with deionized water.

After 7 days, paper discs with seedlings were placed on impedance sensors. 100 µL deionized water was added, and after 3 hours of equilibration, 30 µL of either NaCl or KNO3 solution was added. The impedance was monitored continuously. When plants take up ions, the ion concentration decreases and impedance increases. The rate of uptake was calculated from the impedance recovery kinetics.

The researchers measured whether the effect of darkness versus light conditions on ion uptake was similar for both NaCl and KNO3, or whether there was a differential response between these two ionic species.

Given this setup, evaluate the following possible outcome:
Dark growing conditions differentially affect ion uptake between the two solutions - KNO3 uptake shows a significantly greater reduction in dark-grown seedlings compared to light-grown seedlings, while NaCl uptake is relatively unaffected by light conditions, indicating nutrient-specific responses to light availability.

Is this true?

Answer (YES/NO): NO